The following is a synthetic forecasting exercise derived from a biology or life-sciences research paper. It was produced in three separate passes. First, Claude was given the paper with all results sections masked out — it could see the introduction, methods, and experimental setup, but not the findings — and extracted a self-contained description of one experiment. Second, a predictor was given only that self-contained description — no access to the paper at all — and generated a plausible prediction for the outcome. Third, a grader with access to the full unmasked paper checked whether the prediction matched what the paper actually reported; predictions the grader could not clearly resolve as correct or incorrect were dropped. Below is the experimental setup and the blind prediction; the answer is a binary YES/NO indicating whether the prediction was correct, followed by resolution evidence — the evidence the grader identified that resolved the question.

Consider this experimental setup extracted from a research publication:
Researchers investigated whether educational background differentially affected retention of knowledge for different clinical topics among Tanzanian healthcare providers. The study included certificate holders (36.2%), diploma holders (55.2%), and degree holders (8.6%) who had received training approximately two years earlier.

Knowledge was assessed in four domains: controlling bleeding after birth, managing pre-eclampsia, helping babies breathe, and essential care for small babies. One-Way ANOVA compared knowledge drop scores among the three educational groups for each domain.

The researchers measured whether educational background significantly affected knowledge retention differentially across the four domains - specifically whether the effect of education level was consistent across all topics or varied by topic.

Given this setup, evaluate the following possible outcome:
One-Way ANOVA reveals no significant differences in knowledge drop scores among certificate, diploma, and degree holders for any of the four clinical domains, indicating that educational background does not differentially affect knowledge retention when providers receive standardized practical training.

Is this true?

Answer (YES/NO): NO